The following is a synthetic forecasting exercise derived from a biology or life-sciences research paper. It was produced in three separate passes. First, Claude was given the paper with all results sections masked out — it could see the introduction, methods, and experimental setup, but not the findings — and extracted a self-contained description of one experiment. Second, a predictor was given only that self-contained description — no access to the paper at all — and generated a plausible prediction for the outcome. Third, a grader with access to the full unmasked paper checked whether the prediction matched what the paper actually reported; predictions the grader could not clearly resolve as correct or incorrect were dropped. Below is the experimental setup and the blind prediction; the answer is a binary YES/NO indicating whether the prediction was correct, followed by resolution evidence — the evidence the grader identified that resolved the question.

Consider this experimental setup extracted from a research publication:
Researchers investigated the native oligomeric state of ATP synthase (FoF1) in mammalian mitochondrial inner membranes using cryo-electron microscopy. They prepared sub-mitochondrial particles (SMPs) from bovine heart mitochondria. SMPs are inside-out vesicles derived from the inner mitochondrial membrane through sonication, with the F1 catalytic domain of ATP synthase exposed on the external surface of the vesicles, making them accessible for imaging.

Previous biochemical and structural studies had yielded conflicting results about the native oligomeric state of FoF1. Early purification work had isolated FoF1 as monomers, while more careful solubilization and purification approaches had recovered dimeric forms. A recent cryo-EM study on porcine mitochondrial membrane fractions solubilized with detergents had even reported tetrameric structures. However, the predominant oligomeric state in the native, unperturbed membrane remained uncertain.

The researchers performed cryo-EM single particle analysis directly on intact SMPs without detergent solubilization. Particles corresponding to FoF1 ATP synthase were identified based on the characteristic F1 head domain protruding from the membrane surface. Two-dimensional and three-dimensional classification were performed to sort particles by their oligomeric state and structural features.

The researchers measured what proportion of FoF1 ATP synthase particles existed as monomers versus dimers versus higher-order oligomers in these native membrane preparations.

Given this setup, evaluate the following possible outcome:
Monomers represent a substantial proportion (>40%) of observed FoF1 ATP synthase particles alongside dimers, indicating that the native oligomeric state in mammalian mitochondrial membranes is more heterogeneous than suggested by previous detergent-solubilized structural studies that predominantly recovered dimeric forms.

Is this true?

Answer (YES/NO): NO